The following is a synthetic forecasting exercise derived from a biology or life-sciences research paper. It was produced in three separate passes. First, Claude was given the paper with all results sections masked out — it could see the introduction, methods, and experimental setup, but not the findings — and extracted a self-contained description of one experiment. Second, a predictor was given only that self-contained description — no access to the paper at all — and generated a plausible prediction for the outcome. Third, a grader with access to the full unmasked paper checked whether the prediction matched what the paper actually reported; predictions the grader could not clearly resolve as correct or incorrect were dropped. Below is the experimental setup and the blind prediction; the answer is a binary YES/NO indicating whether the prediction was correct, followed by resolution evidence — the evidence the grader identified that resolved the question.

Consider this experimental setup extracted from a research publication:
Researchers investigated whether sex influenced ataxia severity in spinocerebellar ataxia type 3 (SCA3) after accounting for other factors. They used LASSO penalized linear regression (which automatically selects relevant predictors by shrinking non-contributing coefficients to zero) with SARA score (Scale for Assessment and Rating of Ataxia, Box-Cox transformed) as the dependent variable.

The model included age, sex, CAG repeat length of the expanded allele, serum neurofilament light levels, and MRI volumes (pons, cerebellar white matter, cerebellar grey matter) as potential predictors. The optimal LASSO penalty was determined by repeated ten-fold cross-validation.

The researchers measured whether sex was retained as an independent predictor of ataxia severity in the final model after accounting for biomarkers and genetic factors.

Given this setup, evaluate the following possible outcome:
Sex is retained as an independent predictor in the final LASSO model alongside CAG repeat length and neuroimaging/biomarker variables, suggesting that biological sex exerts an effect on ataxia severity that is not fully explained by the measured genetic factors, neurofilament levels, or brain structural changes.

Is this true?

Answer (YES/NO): NO